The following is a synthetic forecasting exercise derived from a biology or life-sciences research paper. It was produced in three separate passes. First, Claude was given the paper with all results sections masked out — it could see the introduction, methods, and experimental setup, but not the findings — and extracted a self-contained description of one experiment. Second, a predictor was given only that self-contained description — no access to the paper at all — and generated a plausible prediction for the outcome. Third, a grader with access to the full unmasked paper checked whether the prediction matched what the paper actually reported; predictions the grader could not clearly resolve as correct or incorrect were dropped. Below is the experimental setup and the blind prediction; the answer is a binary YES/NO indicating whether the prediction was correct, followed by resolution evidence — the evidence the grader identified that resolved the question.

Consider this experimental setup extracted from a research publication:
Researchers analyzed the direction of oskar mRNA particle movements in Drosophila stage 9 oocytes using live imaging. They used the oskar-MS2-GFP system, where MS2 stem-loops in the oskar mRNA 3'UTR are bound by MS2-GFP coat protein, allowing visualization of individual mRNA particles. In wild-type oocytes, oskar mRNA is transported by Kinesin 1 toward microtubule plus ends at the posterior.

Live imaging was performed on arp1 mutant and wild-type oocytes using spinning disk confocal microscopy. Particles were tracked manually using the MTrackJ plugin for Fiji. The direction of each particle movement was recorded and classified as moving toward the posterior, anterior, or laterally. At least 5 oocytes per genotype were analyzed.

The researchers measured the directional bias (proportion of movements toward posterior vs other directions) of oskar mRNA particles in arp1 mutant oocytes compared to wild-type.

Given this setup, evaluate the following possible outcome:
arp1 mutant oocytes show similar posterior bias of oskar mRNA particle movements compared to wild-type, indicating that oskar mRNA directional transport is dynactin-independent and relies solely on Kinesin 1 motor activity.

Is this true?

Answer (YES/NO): YES